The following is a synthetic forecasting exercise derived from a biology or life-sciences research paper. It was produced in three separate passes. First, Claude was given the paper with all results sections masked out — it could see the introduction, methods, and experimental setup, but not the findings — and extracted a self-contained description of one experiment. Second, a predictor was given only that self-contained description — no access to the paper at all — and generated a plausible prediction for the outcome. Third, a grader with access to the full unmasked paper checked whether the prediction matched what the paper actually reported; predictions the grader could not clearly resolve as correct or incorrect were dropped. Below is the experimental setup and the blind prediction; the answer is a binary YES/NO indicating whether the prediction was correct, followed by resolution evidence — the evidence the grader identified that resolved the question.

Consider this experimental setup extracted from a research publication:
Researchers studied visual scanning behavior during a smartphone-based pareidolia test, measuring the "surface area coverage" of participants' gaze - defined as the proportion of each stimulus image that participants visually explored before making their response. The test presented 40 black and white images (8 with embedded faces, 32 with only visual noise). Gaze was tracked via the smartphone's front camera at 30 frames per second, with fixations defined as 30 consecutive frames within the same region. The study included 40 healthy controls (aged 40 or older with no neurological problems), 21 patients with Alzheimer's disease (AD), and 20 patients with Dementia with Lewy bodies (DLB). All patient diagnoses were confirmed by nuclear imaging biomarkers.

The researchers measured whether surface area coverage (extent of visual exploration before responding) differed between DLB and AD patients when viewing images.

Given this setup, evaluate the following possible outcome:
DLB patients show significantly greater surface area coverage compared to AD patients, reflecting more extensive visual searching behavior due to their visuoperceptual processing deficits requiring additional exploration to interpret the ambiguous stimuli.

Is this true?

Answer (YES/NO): NO